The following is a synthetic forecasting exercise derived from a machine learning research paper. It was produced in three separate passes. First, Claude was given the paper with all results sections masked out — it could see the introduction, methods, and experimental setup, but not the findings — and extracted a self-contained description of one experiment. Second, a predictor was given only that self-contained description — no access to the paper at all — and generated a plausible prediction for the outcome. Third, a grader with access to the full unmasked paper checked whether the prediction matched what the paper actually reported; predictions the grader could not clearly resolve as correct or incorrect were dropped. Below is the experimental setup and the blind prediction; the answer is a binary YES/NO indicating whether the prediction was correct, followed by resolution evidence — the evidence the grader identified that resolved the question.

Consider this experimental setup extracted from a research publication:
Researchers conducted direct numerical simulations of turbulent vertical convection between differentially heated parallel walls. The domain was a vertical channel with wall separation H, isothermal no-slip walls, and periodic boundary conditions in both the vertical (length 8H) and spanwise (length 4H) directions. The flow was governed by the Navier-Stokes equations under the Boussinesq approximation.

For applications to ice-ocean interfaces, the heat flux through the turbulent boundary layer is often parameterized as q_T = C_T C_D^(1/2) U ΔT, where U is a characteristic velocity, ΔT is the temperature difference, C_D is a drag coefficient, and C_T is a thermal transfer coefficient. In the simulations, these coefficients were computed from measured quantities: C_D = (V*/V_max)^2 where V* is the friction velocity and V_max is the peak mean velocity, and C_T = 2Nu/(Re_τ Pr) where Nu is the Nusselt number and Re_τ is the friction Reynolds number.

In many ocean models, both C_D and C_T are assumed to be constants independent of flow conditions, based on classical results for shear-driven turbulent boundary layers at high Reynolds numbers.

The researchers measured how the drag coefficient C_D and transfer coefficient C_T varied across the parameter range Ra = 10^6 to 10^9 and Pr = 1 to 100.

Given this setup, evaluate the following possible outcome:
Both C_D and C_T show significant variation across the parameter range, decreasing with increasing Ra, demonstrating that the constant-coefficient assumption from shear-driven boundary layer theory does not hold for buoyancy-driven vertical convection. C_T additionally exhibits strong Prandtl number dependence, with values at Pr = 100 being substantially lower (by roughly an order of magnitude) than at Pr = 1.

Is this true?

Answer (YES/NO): NO